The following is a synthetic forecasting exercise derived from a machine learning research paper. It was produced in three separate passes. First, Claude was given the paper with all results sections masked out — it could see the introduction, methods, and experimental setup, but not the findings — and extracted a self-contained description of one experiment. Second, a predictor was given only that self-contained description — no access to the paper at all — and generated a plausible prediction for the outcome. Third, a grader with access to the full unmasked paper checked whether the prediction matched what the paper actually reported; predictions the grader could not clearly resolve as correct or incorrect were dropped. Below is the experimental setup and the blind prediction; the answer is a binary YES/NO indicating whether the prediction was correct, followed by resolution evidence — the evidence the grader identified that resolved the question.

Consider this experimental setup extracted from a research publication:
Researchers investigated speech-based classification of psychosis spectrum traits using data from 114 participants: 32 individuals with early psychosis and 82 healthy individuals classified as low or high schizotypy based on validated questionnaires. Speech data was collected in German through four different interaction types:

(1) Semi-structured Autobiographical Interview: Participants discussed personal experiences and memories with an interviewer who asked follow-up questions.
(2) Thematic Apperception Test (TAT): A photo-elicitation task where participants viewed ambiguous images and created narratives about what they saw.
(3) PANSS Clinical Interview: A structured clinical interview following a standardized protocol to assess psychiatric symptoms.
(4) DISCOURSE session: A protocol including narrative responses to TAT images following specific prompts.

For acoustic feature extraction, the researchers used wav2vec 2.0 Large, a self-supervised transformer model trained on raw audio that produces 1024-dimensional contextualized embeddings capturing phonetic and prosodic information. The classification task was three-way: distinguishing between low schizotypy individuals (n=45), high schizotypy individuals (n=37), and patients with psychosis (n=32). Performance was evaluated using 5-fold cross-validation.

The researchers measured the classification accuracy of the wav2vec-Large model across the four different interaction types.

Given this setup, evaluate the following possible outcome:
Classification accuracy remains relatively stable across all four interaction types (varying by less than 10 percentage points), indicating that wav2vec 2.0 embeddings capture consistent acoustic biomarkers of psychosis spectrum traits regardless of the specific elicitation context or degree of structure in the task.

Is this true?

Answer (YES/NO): NO